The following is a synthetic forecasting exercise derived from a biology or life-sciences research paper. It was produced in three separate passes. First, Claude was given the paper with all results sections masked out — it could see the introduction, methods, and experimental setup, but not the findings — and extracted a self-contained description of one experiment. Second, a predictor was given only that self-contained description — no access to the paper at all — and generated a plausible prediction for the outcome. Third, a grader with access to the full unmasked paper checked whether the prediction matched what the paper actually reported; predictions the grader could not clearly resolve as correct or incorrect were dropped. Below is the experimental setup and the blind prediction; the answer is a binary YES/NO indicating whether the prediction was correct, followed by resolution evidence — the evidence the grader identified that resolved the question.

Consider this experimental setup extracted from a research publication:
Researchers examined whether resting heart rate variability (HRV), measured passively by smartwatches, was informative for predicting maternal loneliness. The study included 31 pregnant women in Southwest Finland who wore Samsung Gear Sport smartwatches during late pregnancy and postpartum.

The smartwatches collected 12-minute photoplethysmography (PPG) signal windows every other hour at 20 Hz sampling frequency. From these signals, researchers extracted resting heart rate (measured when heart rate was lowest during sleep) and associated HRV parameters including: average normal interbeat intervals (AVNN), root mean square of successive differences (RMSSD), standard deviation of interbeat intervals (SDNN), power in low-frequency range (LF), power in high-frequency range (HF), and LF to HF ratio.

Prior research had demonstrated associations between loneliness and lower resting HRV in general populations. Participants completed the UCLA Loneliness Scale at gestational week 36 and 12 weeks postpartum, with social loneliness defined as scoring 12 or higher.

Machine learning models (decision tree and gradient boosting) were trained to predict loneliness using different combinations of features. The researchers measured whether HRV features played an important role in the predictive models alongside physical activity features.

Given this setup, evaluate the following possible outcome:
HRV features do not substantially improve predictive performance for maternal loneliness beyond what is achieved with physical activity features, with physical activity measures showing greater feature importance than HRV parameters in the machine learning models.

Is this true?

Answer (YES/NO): NO